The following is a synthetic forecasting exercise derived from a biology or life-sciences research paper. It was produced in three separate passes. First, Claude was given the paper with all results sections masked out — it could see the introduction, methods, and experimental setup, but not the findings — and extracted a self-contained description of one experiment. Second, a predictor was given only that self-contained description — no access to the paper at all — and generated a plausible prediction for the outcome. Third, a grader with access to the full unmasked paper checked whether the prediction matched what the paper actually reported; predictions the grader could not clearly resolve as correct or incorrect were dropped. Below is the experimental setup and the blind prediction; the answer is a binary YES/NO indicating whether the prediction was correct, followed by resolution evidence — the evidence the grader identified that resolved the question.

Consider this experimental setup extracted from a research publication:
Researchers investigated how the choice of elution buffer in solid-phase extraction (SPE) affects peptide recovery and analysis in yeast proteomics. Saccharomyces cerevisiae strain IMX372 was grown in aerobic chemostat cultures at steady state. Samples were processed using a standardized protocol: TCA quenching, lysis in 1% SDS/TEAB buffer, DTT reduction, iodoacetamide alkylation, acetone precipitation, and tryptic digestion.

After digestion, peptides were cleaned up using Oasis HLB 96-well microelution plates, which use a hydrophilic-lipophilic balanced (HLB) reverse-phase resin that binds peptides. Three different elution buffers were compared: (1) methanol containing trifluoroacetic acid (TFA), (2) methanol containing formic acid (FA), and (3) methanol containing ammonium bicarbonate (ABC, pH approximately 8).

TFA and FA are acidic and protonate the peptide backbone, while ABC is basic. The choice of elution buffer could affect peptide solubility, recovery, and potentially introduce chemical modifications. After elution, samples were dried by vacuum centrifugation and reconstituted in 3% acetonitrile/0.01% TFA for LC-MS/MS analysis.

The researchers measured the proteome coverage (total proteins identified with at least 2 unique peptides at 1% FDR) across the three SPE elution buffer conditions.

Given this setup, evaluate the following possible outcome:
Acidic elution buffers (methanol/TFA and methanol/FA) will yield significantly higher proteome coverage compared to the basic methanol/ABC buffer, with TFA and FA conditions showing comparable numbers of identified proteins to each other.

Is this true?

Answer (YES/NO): NO